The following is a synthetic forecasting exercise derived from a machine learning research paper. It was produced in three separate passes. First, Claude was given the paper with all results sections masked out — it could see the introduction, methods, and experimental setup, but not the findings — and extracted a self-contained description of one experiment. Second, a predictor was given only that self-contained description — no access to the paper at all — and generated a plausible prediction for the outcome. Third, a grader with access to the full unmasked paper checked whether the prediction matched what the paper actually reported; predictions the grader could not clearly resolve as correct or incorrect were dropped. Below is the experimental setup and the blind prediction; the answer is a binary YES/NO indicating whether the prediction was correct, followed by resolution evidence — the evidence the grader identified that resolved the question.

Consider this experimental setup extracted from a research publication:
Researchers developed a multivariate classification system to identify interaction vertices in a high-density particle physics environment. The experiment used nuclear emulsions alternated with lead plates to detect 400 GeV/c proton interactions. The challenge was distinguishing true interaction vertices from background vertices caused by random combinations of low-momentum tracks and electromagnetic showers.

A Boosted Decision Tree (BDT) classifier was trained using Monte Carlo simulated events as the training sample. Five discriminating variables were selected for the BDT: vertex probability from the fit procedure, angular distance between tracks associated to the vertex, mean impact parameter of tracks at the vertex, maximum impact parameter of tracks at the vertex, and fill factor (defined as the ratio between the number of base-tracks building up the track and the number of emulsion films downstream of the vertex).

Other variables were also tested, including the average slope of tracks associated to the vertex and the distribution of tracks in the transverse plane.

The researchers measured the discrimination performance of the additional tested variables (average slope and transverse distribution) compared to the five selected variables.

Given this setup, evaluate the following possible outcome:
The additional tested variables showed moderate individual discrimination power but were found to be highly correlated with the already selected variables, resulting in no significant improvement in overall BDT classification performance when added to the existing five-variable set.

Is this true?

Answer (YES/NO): NO